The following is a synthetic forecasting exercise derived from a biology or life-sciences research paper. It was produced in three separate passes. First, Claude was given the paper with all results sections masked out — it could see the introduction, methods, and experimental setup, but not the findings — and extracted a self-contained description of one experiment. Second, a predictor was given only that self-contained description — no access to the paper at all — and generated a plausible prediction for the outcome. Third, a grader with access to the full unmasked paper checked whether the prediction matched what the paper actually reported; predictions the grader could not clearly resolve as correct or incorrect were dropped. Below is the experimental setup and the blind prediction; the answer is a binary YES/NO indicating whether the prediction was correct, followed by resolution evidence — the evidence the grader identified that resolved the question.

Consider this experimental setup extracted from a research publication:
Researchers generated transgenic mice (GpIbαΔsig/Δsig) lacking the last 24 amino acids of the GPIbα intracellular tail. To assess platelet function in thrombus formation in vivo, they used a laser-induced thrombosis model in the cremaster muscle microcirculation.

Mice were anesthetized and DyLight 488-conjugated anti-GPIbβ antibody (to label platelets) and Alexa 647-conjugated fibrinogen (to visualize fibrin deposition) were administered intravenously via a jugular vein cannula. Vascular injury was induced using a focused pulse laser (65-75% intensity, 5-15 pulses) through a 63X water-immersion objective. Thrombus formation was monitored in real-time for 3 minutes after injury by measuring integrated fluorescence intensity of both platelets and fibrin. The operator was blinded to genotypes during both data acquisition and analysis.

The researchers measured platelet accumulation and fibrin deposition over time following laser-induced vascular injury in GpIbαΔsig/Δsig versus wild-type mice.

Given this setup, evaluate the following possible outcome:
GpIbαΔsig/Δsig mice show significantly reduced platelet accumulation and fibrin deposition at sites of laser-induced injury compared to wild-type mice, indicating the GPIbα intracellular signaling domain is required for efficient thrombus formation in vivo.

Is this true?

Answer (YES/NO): NO